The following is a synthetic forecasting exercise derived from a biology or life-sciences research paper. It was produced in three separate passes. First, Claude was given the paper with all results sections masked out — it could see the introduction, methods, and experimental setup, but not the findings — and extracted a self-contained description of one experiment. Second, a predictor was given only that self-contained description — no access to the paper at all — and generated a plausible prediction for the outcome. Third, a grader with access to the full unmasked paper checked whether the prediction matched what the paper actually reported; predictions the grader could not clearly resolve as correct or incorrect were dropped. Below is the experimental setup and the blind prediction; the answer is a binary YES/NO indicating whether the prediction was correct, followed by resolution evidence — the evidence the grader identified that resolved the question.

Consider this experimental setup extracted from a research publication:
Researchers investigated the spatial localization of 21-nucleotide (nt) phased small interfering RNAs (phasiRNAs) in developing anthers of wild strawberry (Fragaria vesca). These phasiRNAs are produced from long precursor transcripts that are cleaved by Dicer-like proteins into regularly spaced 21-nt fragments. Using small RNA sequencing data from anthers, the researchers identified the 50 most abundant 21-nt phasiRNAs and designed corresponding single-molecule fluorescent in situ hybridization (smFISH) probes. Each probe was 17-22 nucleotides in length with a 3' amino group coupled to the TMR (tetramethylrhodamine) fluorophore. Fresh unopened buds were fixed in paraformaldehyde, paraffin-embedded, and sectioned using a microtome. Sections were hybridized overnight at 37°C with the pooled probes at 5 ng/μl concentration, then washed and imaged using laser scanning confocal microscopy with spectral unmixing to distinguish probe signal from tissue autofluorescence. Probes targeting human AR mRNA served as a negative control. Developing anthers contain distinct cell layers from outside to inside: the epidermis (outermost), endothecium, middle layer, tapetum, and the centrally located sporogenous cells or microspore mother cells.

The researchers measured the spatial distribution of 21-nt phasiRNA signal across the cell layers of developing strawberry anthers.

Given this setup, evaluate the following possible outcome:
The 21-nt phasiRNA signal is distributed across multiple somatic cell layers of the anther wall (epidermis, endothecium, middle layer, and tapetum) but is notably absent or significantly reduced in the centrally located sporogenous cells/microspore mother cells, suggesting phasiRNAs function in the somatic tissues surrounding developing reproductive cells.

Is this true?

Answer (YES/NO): NO